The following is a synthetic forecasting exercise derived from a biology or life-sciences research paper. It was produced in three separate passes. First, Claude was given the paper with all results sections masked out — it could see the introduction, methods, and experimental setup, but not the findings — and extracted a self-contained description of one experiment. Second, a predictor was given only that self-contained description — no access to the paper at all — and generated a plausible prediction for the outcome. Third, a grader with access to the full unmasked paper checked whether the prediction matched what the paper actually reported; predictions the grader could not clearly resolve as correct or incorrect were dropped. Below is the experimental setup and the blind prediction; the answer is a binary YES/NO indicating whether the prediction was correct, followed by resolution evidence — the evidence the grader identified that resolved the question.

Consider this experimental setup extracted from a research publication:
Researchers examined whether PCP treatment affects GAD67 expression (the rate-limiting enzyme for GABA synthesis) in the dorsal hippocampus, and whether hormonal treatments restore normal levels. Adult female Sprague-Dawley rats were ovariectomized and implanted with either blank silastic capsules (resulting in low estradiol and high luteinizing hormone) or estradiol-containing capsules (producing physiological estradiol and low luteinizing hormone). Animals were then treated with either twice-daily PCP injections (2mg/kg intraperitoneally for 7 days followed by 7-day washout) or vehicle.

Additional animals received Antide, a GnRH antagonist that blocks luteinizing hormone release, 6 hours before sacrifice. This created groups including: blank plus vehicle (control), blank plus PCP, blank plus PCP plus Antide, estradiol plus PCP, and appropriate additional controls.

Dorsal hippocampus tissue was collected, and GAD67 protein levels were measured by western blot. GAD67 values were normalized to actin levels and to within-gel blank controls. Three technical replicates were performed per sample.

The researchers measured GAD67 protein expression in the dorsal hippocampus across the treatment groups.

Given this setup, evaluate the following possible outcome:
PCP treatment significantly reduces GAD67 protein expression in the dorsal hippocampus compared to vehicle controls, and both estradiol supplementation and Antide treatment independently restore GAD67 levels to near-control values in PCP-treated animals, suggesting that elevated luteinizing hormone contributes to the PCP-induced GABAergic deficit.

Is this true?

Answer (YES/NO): NO